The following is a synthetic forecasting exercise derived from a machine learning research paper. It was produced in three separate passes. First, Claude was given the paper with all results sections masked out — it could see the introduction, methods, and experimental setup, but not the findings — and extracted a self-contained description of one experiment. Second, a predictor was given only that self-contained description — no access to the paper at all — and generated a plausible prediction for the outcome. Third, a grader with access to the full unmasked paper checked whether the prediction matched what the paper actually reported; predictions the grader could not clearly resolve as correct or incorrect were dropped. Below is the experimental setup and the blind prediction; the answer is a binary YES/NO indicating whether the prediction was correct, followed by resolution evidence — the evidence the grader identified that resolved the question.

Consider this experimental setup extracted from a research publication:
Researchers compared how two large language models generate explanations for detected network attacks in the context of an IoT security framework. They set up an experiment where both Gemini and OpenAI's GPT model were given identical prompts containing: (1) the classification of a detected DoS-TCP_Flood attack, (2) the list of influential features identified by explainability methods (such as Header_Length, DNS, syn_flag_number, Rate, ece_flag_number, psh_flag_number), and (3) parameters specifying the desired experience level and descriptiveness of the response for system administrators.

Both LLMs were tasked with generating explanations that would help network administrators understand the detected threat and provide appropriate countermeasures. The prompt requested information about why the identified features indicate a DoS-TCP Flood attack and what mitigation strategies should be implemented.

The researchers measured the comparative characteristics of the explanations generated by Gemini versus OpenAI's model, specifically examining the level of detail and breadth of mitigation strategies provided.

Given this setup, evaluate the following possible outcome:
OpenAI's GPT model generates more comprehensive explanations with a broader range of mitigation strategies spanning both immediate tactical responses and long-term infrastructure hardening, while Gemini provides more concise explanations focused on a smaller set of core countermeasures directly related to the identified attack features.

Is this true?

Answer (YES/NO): YES